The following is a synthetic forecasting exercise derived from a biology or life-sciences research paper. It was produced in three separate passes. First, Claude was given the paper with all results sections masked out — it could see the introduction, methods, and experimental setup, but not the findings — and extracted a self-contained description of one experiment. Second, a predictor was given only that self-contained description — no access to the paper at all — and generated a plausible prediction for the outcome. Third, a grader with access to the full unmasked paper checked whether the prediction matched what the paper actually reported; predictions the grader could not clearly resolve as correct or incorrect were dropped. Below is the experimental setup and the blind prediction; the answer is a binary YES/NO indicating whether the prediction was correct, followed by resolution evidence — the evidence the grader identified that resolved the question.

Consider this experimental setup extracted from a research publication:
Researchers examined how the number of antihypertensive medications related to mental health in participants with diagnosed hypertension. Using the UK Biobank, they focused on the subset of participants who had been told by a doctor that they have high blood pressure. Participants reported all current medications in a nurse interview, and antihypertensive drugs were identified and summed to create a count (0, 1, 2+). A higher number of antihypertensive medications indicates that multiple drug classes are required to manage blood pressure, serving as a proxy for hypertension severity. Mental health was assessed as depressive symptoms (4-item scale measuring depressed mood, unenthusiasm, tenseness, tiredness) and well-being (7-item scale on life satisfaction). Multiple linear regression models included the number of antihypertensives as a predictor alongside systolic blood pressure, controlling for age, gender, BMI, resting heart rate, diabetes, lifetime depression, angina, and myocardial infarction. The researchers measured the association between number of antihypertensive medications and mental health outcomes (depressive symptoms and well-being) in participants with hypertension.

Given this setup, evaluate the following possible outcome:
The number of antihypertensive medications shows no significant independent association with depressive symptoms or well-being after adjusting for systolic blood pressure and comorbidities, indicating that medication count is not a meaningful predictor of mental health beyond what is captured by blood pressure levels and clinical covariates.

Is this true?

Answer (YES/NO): NO